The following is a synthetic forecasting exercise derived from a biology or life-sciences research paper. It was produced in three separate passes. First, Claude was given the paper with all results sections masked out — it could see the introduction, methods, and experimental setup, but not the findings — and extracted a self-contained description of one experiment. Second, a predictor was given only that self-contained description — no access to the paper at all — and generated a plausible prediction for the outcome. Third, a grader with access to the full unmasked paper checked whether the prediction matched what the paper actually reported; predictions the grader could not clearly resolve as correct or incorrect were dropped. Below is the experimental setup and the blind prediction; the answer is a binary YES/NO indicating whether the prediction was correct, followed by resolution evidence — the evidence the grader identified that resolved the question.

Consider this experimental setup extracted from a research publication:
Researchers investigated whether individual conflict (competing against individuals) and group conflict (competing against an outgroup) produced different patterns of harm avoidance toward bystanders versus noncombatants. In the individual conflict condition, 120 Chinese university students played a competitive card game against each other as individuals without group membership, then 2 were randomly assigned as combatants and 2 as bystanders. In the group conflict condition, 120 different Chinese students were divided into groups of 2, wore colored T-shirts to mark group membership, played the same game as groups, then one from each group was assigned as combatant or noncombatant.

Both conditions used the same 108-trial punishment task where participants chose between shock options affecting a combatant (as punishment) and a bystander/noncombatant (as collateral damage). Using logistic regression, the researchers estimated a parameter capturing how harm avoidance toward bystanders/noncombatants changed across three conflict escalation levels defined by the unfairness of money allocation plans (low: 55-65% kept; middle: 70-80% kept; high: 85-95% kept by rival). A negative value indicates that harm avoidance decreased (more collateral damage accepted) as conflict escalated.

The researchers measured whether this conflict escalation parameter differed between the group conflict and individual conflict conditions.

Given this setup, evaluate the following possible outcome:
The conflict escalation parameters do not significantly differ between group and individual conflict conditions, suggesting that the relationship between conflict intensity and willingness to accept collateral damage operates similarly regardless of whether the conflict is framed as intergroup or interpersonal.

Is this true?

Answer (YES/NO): NO